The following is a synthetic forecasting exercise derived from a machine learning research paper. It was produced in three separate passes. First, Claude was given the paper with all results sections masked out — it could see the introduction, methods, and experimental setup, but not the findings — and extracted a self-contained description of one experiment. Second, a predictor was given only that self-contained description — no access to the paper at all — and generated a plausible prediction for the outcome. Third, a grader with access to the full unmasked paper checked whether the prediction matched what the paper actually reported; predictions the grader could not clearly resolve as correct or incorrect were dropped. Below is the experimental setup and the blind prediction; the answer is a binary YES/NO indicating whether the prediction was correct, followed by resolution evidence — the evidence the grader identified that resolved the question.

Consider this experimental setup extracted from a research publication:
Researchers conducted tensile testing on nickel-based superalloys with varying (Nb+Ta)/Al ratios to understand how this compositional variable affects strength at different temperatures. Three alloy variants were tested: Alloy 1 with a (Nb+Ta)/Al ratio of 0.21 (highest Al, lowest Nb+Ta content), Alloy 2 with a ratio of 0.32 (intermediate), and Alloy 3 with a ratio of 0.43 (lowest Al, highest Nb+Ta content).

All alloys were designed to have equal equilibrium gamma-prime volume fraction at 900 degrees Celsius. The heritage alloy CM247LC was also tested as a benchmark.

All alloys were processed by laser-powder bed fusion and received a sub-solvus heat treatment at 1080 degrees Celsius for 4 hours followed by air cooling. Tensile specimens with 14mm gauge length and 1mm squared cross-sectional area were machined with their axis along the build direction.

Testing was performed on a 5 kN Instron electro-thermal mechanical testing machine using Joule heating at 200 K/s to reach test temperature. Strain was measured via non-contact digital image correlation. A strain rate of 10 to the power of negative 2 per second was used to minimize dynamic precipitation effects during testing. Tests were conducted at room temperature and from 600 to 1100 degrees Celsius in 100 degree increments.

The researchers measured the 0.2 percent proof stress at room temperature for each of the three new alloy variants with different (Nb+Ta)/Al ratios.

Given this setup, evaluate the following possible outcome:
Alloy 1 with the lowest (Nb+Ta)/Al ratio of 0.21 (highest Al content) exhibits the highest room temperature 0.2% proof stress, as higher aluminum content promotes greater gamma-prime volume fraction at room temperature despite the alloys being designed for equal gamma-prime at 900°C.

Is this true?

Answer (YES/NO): NO